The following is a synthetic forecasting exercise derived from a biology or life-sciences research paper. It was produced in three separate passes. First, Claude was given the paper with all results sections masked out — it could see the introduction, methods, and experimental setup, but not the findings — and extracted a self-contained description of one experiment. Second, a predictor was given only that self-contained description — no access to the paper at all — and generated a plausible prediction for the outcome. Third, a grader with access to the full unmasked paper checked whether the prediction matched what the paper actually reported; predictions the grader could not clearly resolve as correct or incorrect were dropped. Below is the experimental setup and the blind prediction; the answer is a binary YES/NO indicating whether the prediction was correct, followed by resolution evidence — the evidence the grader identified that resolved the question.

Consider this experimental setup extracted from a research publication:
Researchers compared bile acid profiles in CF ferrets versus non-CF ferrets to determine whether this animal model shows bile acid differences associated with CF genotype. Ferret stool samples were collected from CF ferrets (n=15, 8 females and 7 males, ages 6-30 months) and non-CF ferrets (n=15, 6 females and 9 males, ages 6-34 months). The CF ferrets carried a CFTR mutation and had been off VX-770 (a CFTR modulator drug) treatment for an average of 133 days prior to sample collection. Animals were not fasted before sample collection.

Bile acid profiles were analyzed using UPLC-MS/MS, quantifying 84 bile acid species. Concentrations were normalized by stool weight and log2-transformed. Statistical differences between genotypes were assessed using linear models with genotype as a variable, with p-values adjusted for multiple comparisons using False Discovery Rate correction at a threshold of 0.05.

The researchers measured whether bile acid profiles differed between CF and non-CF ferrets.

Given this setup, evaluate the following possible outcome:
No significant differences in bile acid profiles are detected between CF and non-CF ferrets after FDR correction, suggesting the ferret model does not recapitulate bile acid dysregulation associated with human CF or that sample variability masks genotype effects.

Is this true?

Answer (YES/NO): NO